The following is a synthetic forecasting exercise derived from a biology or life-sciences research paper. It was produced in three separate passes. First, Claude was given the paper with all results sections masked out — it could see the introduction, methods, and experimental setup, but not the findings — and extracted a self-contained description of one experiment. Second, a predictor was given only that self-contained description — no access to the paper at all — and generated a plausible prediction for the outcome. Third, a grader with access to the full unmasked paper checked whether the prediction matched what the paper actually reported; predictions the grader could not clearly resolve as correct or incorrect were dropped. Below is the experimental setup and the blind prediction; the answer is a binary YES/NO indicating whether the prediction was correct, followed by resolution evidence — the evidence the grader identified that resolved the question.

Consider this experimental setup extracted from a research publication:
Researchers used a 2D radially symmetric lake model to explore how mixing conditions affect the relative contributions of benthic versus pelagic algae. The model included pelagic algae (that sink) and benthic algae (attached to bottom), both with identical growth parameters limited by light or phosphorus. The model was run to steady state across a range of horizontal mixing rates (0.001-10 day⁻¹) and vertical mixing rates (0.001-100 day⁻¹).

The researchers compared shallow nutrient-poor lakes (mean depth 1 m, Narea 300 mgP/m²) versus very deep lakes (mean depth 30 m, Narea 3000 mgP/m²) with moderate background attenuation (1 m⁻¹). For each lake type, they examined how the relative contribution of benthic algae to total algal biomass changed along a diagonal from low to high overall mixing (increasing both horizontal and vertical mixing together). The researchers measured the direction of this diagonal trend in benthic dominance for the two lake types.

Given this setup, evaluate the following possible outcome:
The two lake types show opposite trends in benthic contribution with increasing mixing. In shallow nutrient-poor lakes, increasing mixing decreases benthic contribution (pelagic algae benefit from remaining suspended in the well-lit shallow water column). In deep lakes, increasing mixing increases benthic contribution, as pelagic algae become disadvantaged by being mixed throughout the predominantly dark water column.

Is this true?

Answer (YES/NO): YES